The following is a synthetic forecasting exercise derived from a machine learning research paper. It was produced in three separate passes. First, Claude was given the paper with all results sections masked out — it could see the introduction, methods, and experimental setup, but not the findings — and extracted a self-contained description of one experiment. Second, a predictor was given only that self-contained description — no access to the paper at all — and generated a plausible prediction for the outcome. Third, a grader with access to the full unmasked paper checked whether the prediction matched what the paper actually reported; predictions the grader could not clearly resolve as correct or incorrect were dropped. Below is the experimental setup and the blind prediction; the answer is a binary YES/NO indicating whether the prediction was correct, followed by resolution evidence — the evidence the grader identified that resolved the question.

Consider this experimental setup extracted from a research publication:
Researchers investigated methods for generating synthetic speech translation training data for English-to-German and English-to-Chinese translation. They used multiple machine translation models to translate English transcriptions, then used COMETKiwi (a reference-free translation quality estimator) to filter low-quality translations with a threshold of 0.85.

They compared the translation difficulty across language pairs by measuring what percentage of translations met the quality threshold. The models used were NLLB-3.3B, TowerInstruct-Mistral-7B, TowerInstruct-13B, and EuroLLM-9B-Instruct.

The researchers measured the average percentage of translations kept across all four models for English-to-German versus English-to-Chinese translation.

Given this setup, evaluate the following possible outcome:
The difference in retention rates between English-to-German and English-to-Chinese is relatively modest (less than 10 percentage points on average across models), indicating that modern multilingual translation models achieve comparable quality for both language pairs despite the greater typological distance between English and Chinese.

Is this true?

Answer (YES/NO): NO